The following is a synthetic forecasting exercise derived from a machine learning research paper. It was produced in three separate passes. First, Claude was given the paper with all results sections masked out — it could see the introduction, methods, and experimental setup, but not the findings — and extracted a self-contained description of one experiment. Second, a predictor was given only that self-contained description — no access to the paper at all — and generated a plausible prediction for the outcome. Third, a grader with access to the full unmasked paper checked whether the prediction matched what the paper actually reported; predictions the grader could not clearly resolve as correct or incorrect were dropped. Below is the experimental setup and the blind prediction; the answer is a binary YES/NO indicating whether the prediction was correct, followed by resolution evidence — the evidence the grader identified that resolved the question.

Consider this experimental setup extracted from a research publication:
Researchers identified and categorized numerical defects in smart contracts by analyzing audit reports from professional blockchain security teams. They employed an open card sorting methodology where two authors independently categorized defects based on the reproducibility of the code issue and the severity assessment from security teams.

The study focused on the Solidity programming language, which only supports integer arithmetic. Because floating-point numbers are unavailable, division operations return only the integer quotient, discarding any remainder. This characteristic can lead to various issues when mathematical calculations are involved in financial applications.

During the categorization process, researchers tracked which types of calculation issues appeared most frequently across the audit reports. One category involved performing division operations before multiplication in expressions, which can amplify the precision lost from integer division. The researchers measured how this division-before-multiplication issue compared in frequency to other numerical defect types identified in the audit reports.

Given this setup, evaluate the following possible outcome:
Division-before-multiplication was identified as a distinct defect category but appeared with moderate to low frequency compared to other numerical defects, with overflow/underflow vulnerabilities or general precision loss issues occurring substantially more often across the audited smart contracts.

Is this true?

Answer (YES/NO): NO